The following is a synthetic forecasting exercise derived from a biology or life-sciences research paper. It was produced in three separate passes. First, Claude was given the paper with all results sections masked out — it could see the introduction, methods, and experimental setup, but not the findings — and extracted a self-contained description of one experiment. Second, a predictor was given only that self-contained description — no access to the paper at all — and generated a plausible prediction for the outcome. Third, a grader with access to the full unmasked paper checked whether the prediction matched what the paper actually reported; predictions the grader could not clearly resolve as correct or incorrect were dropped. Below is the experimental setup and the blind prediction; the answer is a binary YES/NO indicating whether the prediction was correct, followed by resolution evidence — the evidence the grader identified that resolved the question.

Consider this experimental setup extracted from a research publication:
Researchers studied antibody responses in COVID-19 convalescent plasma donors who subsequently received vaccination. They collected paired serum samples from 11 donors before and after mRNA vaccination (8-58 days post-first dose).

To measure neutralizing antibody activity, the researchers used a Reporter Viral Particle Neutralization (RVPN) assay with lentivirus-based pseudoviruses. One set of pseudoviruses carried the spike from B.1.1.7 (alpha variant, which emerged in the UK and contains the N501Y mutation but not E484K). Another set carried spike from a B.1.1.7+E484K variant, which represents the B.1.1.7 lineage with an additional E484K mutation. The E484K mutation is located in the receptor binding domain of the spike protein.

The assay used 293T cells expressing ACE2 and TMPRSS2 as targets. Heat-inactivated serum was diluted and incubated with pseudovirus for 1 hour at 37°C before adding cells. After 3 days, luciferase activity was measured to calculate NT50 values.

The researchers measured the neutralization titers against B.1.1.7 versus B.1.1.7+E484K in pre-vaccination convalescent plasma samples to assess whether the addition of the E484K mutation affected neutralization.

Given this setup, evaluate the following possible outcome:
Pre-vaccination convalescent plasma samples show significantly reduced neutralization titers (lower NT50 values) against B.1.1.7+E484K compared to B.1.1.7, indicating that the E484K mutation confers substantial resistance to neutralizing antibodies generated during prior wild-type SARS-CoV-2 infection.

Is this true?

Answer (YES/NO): YES